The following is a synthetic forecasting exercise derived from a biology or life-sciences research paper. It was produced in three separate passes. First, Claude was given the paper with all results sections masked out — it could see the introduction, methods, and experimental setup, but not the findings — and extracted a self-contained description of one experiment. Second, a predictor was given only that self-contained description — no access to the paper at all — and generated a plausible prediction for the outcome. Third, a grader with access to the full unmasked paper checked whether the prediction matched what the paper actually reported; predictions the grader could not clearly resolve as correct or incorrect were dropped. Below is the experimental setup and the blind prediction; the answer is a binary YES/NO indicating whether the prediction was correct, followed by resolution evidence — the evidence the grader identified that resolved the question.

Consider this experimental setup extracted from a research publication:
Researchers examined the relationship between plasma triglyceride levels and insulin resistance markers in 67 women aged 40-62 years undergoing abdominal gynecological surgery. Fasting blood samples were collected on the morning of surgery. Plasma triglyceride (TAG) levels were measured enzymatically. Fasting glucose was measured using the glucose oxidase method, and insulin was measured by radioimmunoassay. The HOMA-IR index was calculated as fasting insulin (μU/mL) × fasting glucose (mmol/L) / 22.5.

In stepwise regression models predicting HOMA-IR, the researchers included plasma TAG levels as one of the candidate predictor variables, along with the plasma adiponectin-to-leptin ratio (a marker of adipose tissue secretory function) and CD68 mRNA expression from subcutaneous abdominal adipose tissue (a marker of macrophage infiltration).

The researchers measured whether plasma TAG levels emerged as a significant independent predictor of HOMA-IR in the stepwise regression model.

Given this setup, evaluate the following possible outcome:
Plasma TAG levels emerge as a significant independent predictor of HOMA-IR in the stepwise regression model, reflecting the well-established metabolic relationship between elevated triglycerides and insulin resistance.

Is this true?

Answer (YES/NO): NO